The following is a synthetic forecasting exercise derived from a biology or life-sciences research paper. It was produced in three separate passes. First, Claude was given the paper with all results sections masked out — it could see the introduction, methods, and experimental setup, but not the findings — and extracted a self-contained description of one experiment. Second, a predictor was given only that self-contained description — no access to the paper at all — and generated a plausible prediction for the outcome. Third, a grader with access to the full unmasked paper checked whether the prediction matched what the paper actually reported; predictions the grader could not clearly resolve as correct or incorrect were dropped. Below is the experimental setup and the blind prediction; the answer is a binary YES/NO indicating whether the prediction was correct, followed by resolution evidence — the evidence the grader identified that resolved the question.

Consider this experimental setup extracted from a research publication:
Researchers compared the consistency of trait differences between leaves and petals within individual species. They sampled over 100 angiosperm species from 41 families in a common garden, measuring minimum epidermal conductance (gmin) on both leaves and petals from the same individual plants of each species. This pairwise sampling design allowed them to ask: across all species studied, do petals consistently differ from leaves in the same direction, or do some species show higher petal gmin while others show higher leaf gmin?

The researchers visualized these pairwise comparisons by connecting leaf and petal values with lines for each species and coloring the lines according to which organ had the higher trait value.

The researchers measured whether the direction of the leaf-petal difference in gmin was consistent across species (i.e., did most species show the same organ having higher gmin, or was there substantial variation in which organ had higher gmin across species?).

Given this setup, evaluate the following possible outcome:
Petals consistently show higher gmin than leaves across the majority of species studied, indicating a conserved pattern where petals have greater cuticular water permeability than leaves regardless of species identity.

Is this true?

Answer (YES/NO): YES